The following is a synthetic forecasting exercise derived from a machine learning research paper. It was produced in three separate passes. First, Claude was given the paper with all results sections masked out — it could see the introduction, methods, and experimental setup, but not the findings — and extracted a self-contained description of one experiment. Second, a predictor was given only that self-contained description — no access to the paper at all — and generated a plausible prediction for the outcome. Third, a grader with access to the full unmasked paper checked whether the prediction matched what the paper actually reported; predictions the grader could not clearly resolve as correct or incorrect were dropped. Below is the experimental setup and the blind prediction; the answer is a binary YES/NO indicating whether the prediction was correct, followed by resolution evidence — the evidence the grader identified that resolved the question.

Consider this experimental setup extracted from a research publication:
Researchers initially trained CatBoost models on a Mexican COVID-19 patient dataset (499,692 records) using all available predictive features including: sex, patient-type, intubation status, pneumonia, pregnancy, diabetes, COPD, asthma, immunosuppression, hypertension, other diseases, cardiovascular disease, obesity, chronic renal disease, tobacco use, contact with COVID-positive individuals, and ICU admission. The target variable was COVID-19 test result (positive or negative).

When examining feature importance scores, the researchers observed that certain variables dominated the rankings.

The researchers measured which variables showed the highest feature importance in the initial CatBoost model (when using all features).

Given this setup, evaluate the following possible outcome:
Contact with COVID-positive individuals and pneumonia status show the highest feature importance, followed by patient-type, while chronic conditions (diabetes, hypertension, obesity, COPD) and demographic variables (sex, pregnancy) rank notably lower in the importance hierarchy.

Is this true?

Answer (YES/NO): NO